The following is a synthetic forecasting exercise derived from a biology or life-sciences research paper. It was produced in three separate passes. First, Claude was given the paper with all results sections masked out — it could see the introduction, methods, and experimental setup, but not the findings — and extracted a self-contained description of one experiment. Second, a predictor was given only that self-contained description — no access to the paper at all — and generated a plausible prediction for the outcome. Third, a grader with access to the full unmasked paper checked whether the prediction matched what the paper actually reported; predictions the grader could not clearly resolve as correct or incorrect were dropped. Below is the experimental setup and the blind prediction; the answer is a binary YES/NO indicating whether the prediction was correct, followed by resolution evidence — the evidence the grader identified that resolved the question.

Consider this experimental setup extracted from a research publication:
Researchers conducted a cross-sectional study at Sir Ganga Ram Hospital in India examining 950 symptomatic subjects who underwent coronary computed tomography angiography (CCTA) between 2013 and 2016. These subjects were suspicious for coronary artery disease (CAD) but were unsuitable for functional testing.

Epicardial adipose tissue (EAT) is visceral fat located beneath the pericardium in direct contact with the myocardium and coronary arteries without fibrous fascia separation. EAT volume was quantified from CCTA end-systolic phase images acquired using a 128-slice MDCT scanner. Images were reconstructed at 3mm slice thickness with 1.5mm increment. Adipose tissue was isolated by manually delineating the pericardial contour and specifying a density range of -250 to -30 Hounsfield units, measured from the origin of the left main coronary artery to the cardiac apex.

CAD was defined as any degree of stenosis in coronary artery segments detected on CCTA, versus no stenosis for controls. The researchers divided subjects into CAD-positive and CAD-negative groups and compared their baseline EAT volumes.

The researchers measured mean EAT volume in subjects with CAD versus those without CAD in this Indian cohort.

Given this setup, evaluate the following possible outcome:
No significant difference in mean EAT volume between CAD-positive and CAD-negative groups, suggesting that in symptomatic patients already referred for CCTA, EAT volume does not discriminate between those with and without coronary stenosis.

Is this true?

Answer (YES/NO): NO